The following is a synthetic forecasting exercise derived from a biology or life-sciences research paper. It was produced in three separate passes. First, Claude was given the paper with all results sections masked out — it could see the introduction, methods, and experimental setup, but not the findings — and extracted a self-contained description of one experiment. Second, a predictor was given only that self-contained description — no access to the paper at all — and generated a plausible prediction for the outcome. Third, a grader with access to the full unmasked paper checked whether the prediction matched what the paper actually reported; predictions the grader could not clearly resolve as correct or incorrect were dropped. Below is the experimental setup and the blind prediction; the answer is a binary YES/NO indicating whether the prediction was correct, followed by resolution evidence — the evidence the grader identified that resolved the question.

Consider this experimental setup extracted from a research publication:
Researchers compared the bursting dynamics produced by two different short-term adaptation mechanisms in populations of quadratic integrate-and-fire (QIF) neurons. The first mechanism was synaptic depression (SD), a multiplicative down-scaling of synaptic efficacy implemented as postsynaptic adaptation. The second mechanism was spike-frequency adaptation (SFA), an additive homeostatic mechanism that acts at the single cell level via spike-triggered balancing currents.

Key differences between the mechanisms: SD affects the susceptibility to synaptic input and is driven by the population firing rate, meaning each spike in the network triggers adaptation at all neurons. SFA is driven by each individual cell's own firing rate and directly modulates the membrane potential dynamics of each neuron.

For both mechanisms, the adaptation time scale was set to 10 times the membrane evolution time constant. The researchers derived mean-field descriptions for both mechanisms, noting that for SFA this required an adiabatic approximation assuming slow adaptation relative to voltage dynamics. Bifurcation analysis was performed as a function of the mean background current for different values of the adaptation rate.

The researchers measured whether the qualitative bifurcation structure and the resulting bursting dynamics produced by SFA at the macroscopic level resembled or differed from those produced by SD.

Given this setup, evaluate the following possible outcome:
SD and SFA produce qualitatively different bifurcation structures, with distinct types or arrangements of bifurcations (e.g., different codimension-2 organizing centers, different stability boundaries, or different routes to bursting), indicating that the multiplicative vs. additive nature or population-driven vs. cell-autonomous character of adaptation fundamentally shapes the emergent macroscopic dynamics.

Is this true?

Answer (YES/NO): NO